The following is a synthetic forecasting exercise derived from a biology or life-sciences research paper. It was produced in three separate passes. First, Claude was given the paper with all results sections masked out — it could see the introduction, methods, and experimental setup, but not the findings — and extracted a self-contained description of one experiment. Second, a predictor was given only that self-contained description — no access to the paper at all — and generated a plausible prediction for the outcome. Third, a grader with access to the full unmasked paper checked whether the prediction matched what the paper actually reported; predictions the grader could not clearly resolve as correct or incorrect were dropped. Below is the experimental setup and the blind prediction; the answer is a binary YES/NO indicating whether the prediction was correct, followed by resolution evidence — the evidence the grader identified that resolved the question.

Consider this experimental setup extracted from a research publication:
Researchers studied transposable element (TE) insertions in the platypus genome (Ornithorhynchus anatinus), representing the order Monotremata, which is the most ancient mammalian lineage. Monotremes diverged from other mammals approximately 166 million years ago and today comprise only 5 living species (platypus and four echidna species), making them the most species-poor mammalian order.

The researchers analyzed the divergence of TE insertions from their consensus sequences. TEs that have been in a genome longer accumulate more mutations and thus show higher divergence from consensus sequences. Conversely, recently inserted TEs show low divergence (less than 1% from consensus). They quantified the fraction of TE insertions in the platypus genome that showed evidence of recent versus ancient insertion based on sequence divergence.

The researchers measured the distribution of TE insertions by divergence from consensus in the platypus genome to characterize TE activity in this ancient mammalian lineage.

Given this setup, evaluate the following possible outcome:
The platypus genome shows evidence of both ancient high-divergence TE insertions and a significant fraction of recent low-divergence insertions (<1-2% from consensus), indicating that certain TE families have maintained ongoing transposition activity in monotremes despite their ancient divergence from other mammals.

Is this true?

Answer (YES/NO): NO